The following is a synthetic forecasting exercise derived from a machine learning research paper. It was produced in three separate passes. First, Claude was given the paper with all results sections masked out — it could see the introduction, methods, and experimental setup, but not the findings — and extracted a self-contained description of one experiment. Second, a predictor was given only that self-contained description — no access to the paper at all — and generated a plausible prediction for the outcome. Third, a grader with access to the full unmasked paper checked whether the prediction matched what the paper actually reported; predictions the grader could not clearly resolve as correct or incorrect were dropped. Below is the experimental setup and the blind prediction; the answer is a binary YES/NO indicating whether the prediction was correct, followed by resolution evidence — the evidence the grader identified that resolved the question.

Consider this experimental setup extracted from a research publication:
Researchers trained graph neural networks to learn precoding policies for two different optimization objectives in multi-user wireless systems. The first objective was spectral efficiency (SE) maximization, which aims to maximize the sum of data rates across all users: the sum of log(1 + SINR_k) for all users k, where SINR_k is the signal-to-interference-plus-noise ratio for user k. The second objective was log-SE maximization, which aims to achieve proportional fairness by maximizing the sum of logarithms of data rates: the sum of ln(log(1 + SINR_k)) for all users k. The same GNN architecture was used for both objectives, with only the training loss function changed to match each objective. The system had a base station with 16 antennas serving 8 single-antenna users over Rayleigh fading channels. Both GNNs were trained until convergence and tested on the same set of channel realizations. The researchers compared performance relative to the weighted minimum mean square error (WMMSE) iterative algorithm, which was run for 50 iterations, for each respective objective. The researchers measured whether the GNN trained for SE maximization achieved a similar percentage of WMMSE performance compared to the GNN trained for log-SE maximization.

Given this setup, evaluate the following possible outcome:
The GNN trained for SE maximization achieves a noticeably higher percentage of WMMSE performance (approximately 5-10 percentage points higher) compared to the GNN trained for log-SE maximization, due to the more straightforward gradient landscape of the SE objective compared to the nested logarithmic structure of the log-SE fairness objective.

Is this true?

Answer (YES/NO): NO